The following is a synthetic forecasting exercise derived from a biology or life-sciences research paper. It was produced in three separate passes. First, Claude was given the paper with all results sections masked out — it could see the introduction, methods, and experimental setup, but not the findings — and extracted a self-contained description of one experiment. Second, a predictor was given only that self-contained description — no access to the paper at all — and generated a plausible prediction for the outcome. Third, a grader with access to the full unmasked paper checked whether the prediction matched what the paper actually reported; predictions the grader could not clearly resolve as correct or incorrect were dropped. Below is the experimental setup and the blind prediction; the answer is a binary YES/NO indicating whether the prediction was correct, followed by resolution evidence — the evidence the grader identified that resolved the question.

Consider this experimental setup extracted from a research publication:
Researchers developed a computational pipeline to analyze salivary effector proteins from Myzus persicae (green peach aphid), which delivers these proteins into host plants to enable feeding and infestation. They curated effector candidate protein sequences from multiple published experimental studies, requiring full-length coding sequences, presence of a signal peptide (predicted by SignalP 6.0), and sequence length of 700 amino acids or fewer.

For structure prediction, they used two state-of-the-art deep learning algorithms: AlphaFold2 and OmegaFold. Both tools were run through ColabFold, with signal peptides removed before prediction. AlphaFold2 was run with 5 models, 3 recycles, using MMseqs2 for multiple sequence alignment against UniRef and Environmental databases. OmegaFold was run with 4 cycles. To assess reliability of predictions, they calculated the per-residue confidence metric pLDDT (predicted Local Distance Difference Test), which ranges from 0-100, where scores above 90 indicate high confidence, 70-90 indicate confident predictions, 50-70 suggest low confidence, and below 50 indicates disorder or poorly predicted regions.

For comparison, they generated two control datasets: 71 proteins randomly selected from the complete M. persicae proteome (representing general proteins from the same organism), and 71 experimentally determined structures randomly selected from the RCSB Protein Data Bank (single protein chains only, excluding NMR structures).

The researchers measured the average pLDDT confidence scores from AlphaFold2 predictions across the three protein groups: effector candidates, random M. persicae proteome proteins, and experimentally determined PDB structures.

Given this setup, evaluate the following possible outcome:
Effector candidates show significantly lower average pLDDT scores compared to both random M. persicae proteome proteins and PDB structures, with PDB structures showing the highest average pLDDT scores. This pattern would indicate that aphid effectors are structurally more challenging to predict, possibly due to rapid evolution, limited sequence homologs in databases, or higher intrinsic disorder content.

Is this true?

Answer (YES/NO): NO